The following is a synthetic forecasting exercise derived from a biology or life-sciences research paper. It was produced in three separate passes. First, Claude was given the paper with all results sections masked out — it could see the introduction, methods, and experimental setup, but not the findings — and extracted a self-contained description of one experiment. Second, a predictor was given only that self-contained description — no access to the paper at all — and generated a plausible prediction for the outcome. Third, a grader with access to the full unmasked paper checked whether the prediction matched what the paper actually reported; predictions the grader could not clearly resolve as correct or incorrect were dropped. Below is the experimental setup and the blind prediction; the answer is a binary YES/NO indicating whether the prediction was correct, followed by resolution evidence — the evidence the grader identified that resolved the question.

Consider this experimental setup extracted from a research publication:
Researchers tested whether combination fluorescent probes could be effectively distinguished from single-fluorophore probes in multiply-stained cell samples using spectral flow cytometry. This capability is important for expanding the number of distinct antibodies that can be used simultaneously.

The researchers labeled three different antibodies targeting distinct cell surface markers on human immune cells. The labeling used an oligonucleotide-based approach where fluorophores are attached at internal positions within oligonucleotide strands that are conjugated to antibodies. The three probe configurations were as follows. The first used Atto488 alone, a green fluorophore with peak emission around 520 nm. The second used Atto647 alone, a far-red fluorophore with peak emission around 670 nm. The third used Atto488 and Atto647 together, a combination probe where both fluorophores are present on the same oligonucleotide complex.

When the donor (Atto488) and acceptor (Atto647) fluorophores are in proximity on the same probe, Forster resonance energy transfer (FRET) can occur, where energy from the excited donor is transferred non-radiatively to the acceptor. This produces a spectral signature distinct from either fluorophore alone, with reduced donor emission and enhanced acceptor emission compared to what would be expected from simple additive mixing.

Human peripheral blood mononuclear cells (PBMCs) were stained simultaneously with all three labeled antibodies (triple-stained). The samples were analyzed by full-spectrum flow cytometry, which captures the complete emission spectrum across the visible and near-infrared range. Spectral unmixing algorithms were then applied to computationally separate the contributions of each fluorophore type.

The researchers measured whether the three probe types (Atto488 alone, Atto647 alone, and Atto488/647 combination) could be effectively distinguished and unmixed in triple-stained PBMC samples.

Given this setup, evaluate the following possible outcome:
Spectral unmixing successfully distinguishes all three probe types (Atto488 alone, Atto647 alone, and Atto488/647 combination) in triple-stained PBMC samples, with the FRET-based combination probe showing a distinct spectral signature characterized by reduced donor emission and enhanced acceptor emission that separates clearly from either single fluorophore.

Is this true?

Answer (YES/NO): YES